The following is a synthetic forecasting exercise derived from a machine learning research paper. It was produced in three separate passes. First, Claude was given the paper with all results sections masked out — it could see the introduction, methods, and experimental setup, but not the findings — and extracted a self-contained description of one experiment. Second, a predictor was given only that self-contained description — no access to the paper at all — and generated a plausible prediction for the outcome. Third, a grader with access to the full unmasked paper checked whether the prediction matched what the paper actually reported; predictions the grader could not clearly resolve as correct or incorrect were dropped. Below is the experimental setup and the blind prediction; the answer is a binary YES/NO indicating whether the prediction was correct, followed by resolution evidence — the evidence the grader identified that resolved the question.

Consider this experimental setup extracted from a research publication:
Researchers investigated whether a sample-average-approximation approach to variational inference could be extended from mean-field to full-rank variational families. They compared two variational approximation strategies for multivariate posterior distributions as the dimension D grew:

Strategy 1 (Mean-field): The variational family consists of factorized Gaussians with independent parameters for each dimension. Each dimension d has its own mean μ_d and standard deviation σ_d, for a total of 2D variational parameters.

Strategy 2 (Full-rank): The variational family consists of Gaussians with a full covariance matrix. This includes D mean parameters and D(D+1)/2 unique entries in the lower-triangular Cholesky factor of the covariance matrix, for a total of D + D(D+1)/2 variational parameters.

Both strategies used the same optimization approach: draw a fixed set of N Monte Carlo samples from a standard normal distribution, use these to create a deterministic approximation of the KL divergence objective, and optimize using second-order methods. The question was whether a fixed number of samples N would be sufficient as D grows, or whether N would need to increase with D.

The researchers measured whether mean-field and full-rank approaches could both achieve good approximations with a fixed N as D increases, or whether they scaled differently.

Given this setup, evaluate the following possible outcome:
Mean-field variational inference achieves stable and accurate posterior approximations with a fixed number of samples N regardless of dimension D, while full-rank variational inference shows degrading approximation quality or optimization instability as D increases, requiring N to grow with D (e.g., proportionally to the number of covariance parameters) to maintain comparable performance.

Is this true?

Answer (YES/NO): YES